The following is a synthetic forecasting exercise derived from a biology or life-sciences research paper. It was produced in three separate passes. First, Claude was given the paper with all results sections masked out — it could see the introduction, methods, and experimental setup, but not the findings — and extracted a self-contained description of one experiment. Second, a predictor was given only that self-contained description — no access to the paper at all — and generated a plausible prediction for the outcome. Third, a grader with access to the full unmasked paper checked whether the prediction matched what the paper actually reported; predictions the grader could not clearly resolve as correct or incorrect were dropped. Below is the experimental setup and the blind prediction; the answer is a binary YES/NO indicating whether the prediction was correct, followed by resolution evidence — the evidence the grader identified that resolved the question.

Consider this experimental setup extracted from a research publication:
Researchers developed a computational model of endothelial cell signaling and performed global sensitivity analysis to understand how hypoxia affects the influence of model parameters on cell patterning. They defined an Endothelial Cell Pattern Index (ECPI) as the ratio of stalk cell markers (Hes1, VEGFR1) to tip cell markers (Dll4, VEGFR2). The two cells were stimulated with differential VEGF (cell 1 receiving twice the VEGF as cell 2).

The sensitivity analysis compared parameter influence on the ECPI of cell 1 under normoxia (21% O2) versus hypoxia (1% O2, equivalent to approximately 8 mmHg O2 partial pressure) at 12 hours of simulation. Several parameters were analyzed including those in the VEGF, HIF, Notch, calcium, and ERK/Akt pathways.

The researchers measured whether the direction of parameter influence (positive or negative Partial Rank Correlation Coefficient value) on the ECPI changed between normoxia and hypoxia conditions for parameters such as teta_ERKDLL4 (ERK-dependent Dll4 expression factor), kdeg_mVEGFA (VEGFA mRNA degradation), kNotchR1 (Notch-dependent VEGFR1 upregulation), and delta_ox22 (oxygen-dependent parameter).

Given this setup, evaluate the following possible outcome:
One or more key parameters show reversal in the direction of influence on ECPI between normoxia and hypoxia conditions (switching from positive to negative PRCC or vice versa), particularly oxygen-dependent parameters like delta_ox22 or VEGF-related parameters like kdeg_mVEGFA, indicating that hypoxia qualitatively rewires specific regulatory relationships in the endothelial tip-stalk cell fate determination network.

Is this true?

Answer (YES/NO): YES